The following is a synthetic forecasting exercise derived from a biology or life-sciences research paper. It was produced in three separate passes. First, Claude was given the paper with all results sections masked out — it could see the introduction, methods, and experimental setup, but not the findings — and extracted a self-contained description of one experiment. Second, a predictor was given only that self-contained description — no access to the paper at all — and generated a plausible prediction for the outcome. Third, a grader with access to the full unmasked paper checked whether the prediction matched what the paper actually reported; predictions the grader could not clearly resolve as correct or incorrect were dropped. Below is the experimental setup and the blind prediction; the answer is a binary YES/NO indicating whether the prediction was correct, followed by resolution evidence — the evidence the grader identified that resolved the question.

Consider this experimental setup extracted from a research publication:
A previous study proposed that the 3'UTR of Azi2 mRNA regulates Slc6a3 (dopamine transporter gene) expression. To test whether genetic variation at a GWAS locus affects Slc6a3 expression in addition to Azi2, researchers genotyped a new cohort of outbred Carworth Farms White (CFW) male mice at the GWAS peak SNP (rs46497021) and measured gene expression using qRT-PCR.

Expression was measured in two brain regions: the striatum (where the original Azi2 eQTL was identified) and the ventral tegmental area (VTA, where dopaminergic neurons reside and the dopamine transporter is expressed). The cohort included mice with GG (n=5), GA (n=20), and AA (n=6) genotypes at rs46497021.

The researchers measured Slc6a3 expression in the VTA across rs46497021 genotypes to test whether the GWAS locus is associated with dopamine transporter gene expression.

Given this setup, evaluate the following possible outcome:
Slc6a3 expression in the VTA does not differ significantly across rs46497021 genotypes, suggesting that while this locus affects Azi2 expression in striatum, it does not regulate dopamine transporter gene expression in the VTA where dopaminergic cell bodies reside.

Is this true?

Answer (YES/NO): YES